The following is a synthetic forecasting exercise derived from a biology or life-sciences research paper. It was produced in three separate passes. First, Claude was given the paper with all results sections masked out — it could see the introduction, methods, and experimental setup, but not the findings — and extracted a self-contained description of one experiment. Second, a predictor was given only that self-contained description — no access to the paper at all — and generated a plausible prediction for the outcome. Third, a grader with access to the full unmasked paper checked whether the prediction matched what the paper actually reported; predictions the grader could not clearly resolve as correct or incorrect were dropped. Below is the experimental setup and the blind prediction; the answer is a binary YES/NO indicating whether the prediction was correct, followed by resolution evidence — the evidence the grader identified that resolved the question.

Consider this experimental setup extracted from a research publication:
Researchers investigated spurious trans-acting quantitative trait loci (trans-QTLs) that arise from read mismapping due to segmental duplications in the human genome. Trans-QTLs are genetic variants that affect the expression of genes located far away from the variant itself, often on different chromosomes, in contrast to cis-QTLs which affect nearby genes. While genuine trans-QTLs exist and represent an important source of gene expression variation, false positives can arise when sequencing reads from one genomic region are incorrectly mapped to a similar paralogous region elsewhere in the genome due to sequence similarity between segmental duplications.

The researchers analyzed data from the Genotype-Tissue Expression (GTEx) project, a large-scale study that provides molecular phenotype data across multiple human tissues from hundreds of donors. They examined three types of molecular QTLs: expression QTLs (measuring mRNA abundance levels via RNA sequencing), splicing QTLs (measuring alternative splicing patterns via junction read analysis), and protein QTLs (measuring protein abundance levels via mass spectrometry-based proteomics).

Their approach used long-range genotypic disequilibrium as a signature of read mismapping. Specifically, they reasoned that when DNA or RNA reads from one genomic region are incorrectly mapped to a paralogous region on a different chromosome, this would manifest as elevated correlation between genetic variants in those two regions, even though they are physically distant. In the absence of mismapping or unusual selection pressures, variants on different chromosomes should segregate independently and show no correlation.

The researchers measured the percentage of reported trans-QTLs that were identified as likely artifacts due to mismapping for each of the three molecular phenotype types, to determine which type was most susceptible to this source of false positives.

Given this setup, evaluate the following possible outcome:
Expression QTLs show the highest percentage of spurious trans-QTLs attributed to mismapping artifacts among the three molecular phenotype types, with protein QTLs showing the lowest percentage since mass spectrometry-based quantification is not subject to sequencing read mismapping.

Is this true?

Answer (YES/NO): YES